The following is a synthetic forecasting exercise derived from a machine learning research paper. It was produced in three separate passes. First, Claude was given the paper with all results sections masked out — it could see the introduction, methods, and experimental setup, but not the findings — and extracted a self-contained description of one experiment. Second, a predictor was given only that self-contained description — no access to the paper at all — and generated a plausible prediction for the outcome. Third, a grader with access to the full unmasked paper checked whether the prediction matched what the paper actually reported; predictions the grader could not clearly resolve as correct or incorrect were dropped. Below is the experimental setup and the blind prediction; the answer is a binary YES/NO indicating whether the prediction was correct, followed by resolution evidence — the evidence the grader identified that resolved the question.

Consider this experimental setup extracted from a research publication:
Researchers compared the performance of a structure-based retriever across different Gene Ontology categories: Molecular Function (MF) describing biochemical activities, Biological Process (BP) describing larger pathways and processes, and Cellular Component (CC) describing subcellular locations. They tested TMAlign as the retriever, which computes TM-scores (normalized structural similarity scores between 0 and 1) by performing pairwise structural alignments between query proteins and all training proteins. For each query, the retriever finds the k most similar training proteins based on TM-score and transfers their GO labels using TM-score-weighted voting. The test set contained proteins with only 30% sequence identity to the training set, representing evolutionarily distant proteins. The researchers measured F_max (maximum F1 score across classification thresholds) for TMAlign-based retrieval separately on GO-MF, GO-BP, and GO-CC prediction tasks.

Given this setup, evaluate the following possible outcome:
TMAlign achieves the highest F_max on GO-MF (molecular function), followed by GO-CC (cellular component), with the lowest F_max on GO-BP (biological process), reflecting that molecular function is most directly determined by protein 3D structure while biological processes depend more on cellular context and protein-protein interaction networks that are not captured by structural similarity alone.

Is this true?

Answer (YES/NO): YES